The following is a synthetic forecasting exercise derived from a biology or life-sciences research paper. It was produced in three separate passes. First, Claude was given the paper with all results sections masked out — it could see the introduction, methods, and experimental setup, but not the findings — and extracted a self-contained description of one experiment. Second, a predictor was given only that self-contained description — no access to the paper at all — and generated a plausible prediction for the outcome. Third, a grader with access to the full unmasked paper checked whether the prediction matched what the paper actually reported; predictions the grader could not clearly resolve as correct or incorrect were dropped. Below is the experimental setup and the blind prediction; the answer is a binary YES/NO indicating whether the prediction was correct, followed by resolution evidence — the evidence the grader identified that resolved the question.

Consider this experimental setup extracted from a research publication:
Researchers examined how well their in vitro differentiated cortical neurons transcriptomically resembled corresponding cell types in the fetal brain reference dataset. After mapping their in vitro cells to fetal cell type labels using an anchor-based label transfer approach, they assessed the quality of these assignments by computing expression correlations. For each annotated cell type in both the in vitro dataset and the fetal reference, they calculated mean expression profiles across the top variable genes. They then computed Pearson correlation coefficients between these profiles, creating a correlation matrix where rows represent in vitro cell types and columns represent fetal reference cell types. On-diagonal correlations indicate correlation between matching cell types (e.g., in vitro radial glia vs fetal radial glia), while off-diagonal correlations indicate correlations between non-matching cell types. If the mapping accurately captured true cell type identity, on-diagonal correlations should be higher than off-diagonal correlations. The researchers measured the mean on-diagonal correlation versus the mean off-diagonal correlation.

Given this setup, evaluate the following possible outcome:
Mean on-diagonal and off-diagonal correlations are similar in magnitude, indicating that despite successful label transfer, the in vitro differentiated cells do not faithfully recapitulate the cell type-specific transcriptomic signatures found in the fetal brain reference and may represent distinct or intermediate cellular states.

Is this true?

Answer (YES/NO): NO